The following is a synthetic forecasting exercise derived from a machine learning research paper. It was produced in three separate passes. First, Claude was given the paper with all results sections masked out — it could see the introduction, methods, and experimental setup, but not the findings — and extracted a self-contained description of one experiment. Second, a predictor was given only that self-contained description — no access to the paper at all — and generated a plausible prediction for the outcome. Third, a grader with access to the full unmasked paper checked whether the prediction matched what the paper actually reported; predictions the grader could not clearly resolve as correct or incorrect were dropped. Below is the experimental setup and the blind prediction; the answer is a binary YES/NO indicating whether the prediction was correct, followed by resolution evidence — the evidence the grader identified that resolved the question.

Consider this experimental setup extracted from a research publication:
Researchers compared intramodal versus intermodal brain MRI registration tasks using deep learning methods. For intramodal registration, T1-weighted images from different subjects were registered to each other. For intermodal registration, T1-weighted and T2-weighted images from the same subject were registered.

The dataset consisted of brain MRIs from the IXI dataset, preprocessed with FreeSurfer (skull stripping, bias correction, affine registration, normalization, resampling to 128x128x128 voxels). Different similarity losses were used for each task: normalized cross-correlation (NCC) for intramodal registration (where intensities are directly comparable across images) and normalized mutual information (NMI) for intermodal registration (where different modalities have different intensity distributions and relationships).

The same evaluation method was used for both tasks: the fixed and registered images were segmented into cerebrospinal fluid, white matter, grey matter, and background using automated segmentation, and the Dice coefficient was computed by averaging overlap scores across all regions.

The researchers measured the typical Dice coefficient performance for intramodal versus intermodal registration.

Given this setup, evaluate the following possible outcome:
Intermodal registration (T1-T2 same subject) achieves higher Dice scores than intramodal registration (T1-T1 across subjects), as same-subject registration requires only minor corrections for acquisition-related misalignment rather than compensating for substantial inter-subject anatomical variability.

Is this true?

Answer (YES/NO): NO